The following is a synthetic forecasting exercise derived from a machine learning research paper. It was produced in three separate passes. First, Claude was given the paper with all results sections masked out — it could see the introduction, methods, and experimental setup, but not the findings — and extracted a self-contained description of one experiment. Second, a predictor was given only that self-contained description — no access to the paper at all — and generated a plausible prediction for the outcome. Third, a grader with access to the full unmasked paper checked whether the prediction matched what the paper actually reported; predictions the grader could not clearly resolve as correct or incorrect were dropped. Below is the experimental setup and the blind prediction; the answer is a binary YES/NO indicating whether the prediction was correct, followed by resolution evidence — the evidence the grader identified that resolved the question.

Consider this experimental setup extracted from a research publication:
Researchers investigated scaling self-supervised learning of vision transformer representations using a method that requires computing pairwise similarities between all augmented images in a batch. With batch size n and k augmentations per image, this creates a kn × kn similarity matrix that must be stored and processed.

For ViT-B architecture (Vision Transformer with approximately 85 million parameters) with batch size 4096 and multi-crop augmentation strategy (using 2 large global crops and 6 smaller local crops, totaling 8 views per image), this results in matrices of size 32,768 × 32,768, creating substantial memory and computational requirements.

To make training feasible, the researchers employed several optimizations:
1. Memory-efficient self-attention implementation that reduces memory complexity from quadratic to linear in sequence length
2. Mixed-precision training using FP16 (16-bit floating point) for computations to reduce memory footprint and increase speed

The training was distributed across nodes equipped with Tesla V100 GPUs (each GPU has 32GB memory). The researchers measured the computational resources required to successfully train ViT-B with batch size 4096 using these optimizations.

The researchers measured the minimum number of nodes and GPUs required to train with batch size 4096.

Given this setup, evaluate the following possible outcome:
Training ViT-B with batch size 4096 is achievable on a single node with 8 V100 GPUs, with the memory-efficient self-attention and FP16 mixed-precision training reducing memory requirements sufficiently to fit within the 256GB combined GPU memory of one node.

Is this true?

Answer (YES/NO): NO